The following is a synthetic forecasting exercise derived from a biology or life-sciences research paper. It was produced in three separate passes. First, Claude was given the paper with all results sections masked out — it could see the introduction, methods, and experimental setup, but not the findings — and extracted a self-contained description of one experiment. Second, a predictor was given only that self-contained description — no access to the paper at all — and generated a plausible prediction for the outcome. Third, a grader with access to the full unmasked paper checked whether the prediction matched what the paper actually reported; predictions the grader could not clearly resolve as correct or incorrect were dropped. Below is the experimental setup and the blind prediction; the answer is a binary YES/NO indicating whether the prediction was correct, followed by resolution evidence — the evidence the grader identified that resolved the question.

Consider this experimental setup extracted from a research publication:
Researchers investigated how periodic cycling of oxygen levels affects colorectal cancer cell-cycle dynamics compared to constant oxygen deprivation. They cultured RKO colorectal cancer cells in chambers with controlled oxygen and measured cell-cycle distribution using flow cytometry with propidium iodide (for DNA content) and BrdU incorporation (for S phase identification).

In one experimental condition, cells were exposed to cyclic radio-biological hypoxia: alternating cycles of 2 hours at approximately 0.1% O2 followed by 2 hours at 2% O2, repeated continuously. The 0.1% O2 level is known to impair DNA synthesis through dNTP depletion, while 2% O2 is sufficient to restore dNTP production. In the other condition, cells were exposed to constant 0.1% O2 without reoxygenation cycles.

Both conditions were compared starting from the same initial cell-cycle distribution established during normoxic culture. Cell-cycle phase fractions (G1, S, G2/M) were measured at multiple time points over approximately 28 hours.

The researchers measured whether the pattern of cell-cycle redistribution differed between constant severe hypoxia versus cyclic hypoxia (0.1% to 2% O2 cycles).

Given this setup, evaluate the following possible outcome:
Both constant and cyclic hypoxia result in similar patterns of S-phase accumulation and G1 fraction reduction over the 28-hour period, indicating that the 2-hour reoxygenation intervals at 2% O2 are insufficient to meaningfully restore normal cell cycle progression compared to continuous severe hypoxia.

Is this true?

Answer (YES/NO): NO